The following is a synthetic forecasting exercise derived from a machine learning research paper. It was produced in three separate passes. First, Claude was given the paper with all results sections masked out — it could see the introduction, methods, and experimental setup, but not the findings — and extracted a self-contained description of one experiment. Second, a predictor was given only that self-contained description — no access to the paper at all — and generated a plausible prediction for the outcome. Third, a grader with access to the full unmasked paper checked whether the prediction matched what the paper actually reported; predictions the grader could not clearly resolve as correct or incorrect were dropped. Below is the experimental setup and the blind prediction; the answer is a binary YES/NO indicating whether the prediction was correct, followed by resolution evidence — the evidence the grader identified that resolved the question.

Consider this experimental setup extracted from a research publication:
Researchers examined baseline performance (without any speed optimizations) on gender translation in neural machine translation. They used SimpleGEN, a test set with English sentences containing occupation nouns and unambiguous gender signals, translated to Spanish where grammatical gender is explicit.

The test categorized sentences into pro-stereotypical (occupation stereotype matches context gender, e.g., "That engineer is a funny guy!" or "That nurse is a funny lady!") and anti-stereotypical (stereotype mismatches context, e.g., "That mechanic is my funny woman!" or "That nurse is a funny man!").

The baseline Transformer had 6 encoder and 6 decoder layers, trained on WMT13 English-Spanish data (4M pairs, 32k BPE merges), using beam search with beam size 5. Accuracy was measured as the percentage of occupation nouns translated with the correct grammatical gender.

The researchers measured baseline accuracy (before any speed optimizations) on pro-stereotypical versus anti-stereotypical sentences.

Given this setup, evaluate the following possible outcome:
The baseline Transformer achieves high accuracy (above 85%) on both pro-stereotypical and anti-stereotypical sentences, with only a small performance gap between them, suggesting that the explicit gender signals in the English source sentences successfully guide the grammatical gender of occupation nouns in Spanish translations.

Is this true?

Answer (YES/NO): NO